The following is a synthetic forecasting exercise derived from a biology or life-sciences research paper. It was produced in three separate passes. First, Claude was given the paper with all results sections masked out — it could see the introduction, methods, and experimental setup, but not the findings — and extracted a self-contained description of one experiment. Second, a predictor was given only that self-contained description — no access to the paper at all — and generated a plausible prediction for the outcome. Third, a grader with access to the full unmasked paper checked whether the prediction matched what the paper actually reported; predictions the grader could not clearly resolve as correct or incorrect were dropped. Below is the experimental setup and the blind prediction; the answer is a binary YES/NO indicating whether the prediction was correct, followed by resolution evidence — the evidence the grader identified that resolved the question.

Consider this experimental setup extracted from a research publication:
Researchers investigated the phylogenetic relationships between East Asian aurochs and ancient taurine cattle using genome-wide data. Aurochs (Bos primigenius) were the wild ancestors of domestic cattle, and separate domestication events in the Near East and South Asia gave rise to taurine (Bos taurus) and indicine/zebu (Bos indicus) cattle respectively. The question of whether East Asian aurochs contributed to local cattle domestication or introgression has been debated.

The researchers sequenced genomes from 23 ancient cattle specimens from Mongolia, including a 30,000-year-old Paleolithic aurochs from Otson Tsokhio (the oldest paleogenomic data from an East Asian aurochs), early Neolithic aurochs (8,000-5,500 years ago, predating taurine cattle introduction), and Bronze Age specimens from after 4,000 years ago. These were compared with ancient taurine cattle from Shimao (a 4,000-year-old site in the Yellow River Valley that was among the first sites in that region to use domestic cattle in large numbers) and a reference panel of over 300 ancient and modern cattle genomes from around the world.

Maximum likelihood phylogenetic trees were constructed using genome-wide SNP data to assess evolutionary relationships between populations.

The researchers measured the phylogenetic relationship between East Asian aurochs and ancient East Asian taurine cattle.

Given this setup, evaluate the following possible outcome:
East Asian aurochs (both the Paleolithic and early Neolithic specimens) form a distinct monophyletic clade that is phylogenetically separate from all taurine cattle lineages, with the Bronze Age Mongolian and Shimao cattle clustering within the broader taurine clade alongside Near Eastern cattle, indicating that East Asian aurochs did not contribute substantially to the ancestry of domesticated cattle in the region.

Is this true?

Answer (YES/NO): NO